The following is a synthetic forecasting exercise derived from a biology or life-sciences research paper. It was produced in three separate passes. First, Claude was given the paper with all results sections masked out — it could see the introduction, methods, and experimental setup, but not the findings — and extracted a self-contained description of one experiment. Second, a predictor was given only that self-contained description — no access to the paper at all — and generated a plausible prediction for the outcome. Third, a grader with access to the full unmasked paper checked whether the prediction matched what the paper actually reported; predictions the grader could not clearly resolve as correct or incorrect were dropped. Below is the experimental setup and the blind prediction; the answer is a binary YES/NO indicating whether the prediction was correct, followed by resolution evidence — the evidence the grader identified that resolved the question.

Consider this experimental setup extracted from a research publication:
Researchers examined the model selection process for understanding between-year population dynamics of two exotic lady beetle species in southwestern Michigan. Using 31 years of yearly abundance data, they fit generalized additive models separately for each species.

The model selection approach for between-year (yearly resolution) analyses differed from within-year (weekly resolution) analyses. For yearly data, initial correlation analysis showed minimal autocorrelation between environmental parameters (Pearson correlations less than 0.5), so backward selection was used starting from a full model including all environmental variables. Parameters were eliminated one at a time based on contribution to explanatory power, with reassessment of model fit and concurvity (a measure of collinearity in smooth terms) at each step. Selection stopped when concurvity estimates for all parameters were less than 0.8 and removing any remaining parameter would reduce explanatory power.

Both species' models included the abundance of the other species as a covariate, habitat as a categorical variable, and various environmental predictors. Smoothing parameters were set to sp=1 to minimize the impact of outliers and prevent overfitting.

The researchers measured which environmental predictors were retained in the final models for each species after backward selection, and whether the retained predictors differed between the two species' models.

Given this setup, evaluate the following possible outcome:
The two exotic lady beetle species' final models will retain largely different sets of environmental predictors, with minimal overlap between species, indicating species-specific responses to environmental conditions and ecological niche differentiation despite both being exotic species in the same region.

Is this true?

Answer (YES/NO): YES